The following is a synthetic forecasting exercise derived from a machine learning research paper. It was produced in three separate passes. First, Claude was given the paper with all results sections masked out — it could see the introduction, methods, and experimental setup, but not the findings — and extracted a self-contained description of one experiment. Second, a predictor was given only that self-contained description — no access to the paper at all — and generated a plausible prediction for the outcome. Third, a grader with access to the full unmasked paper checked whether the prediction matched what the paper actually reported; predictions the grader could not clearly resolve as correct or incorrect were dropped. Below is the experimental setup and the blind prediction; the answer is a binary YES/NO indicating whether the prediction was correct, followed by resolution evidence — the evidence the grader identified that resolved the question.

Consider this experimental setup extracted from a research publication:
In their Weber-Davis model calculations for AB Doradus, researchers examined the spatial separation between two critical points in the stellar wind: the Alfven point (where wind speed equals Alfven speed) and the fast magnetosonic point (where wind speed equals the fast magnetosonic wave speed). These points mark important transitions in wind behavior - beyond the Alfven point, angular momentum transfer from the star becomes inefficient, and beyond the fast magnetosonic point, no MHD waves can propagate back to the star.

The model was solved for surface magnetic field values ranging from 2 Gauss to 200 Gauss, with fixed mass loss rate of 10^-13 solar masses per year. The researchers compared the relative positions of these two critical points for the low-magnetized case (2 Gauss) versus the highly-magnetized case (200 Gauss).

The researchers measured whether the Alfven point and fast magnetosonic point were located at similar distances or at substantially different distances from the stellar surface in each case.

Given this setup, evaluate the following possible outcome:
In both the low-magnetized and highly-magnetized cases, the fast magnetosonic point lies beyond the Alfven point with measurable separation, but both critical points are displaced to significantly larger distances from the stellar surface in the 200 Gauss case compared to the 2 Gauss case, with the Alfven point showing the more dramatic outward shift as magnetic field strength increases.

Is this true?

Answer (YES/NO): NO